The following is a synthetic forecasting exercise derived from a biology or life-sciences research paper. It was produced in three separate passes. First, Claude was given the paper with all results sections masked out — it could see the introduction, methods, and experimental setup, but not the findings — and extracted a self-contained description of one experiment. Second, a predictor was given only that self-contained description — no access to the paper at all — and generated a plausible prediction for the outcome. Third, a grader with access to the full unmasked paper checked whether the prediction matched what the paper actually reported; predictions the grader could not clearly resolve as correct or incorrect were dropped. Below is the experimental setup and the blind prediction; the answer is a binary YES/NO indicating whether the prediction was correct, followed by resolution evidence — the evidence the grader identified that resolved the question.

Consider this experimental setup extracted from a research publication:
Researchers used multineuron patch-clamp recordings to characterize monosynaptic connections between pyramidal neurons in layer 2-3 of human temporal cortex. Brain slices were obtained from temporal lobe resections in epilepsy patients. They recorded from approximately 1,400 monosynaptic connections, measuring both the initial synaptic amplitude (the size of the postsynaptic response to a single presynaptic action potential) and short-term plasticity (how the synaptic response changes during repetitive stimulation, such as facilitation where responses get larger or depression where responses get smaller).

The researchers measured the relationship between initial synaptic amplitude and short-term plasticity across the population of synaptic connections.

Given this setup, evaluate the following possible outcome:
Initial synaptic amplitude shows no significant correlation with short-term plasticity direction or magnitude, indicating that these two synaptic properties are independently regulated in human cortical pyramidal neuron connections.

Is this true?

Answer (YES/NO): NO